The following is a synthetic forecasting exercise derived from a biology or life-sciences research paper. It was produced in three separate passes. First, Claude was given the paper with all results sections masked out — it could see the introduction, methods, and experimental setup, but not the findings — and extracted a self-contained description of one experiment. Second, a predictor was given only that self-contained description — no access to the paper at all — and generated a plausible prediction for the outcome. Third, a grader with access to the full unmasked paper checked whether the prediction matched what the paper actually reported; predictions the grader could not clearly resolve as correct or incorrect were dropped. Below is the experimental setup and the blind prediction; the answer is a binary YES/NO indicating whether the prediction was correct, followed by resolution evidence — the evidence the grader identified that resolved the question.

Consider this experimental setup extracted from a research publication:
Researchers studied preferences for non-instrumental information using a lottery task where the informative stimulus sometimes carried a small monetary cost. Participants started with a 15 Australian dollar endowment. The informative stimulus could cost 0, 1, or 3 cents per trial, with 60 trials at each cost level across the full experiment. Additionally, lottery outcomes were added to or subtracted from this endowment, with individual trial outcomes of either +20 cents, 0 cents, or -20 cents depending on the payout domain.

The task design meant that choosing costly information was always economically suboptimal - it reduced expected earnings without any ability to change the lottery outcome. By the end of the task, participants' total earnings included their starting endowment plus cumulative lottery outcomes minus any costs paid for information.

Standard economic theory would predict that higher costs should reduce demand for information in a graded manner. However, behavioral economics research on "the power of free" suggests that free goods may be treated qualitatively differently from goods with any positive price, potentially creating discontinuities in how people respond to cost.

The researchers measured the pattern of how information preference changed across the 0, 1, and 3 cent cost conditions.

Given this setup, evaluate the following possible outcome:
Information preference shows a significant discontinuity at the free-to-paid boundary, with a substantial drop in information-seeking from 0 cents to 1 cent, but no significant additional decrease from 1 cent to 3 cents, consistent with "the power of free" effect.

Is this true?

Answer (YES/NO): YES